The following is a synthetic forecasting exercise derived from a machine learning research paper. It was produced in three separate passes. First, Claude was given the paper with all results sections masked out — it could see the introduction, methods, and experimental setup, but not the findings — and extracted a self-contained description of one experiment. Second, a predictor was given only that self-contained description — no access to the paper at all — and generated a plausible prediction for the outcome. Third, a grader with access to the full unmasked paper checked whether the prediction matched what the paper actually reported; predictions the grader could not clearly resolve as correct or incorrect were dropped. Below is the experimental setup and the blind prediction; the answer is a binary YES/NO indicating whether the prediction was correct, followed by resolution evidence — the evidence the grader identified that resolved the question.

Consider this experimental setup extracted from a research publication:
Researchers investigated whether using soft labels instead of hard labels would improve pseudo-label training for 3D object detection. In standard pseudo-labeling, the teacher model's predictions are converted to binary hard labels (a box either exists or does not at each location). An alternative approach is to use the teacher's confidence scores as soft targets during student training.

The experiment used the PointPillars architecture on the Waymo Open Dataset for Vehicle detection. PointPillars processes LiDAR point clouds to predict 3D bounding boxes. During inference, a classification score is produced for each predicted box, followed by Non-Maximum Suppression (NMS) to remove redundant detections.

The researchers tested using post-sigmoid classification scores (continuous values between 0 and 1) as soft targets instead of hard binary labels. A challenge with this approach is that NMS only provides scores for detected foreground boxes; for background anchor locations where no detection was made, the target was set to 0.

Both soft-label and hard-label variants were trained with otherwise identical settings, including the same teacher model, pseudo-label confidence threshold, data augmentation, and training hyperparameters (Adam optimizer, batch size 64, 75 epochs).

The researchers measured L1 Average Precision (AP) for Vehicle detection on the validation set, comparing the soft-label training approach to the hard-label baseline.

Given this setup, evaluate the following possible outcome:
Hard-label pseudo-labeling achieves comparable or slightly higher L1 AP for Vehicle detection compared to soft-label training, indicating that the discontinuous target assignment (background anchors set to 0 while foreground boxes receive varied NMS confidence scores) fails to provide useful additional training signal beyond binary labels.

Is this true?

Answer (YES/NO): YES